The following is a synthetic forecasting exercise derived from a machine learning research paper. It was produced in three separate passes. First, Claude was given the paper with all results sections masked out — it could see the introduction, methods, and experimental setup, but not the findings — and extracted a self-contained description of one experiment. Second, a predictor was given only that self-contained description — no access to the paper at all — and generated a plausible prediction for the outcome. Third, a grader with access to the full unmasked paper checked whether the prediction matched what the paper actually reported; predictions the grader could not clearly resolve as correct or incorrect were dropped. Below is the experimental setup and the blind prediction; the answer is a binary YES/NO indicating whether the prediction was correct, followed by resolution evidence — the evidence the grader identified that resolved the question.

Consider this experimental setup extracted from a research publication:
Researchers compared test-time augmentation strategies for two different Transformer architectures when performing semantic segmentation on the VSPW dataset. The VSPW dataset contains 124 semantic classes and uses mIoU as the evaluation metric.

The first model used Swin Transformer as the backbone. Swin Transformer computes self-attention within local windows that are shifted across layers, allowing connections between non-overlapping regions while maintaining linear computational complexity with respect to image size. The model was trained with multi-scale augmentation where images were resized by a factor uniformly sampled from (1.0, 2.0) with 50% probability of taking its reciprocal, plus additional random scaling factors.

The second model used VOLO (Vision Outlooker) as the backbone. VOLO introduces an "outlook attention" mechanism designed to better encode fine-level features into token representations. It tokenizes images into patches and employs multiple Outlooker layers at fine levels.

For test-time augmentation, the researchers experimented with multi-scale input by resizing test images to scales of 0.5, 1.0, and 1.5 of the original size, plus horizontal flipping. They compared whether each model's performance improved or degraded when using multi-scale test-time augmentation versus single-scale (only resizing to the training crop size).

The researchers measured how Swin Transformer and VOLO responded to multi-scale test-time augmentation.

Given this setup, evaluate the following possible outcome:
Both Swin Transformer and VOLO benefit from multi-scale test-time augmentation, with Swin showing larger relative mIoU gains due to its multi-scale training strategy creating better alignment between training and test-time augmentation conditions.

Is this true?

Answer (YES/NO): NO